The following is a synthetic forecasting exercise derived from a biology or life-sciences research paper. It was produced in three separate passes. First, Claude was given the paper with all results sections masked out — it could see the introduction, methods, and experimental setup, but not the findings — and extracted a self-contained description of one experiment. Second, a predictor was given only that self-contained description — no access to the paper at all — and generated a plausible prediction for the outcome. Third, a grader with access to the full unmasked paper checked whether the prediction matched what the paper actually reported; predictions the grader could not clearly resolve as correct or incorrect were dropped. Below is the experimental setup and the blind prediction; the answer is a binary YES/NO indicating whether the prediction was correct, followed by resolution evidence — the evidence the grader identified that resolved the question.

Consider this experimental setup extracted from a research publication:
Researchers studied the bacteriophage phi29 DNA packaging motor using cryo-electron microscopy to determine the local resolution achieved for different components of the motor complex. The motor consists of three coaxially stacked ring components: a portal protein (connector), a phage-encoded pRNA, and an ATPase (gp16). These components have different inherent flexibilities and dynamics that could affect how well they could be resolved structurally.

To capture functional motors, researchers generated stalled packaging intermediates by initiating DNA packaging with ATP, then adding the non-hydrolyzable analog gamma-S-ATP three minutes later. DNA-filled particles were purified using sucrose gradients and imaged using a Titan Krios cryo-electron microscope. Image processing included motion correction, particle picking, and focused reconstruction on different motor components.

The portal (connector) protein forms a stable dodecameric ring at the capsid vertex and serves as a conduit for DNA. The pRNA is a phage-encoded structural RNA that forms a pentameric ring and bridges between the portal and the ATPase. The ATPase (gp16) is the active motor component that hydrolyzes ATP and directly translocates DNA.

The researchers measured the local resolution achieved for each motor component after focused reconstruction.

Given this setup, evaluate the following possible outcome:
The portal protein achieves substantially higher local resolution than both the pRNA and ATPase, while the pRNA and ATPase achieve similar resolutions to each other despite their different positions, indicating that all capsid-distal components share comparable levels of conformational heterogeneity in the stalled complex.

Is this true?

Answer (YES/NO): NO